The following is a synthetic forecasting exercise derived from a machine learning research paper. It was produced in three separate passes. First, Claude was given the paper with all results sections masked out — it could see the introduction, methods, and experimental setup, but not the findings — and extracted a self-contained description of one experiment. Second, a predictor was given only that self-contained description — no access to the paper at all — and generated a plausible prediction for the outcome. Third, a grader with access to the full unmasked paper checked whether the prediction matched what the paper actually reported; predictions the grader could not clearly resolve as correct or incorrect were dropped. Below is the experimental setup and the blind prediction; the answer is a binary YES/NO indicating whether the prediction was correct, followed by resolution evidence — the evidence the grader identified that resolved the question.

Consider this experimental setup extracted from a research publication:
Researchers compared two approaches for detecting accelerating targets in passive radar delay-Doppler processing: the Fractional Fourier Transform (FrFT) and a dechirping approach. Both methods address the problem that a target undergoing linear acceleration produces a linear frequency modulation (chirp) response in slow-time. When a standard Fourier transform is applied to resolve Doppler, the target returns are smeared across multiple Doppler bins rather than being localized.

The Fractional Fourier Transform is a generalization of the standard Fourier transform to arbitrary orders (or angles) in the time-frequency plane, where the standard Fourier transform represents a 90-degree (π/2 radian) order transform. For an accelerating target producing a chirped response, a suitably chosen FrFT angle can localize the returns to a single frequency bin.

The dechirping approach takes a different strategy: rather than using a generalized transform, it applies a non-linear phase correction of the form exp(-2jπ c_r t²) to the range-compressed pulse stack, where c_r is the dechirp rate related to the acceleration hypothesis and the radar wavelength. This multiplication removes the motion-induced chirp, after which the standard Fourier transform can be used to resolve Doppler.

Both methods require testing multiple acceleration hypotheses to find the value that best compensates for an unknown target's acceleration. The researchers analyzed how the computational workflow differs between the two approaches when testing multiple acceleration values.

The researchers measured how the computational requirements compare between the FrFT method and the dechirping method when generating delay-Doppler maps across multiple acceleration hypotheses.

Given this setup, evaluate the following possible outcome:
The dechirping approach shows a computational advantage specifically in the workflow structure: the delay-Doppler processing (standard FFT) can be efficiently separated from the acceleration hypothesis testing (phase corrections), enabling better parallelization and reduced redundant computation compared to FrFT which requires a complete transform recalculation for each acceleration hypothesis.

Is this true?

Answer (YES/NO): NO